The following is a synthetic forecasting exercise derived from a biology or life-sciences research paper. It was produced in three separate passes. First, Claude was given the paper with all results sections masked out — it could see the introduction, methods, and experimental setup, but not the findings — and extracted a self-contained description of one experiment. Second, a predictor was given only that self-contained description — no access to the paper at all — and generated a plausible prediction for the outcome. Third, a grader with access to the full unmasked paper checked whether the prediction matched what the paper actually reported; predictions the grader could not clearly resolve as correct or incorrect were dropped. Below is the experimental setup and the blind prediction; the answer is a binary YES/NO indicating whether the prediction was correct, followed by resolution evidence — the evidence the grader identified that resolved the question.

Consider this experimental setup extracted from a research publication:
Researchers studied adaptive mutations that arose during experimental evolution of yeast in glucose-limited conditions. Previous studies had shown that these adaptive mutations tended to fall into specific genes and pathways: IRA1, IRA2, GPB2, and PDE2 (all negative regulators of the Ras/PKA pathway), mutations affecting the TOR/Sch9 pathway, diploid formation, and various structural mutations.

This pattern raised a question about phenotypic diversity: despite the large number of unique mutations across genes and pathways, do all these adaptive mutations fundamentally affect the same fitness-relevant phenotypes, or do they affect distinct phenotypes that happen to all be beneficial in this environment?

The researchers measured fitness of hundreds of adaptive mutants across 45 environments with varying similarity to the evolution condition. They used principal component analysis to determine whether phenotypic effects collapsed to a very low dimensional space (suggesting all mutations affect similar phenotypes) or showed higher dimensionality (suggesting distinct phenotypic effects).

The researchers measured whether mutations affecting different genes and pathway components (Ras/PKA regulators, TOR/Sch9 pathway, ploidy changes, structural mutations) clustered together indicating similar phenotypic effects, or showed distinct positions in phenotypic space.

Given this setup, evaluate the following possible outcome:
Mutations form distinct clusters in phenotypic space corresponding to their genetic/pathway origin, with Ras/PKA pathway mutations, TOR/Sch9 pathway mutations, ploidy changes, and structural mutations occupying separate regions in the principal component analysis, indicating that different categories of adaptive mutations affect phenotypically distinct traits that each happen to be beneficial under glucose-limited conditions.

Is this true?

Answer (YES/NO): NO